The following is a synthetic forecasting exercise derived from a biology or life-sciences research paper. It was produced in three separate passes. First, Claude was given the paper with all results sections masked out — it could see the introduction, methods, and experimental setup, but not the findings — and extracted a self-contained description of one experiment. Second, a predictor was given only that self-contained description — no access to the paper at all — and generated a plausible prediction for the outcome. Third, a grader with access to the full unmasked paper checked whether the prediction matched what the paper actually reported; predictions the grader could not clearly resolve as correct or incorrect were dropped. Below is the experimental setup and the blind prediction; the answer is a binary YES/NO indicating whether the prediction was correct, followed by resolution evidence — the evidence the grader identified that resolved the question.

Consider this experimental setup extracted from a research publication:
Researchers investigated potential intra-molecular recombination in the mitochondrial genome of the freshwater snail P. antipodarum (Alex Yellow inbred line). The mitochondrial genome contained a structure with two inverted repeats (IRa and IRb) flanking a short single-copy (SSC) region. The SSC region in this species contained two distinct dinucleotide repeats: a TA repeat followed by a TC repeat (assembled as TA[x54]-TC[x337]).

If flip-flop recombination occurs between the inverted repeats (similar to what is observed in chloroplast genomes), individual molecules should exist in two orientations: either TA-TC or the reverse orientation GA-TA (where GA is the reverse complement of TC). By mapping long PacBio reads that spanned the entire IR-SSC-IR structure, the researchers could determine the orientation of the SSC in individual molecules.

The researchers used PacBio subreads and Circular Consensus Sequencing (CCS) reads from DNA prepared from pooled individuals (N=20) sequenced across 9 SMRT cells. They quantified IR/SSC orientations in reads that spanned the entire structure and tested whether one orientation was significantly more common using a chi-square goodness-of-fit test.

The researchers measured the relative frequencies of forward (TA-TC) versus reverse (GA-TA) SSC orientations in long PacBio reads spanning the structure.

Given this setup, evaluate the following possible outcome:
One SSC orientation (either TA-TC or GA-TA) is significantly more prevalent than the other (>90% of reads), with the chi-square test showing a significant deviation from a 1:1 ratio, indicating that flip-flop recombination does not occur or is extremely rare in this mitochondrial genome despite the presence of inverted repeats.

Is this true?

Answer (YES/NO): NO